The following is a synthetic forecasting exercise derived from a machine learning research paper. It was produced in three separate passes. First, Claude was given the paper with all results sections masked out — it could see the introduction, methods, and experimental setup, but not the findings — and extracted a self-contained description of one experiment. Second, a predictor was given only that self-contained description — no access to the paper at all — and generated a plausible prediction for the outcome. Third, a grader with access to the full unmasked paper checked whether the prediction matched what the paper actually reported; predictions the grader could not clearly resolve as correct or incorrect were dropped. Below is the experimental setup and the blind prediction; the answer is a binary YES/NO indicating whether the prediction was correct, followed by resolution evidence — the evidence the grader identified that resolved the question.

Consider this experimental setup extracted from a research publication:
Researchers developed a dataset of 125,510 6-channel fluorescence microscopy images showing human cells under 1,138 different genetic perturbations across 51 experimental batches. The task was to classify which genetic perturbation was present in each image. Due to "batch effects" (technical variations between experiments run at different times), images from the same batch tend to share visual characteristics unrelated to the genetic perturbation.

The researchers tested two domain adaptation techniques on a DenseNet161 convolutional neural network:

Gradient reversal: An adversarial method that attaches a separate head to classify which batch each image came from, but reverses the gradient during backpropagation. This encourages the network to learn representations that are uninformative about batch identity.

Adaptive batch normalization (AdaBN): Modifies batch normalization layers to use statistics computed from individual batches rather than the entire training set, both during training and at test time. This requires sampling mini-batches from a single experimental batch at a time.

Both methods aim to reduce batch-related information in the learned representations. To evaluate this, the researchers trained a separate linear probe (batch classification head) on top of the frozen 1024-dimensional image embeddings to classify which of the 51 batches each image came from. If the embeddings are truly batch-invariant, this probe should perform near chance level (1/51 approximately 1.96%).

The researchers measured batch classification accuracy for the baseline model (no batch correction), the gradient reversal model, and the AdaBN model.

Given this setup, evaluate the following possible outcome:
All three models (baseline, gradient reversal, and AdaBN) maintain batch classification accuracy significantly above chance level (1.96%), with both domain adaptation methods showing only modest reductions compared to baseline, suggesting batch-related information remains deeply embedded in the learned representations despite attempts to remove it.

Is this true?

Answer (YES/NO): NO